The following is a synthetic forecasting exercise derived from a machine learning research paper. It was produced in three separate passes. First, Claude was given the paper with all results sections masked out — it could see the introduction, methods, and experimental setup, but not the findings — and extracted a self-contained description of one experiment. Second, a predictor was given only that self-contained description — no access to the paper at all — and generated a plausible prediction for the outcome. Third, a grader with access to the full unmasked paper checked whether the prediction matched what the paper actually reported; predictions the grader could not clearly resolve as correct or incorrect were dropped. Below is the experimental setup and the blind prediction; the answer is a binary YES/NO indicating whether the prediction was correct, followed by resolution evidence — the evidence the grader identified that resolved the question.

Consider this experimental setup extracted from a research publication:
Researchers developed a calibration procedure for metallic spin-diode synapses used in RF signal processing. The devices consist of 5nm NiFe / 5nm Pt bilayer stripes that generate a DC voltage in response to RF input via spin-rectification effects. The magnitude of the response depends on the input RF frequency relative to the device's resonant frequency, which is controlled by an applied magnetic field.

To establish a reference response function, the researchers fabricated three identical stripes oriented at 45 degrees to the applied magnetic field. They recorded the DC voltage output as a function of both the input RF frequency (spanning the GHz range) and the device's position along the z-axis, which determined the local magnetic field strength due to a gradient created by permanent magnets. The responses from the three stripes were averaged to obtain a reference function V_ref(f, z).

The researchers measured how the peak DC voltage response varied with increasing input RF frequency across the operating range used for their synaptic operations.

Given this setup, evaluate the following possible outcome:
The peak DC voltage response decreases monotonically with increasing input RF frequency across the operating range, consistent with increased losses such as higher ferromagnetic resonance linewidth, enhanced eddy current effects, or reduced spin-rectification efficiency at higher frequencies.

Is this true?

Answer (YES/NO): YES